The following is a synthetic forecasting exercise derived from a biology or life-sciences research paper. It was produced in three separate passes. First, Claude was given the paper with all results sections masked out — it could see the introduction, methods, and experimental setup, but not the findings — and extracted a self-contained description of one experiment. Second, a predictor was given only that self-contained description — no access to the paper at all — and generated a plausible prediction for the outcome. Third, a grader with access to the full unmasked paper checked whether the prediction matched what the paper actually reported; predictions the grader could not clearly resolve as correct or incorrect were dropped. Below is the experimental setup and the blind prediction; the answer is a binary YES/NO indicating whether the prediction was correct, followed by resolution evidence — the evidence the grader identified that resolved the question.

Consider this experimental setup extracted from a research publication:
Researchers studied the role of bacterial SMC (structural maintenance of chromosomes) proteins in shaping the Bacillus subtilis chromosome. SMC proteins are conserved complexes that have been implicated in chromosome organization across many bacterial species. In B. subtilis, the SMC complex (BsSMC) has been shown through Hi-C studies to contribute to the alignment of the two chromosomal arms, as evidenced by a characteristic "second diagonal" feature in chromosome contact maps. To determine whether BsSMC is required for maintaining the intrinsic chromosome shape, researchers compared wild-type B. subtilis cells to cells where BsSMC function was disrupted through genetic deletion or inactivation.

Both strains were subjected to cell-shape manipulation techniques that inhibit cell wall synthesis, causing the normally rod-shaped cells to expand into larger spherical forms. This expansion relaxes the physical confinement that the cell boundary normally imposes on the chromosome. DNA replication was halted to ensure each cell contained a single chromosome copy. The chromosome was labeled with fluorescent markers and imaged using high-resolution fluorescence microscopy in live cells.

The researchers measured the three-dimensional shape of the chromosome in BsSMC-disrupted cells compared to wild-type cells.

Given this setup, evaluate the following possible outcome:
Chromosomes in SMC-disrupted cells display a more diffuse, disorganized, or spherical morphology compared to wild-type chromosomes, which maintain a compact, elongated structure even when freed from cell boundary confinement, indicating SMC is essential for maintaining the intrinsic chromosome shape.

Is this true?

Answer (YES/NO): NO